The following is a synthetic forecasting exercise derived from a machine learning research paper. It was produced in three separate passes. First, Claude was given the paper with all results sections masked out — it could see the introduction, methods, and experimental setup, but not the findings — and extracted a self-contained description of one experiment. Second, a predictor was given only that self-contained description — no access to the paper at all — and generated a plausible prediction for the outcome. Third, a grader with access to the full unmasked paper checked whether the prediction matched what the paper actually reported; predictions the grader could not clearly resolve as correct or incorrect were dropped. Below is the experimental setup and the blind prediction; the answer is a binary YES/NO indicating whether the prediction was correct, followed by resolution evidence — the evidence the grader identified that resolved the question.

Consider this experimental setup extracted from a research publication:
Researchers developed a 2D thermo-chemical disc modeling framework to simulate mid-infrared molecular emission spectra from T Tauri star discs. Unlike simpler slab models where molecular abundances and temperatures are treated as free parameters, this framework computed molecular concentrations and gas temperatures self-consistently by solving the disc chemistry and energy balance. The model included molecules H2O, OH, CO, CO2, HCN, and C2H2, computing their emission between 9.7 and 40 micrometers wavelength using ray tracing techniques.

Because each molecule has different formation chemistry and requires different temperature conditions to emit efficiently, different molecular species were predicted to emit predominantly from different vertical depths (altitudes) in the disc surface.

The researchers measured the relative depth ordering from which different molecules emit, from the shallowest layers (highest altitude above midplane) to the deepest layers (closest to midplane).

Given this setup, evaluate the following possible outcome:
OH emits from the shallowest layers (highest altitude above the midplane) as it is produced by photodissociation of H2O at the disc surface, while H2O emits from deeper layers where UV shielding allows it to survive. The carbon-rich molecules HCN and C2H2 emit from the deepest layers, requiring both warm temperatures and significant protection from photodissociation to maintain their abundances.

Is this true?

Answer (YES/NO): YES